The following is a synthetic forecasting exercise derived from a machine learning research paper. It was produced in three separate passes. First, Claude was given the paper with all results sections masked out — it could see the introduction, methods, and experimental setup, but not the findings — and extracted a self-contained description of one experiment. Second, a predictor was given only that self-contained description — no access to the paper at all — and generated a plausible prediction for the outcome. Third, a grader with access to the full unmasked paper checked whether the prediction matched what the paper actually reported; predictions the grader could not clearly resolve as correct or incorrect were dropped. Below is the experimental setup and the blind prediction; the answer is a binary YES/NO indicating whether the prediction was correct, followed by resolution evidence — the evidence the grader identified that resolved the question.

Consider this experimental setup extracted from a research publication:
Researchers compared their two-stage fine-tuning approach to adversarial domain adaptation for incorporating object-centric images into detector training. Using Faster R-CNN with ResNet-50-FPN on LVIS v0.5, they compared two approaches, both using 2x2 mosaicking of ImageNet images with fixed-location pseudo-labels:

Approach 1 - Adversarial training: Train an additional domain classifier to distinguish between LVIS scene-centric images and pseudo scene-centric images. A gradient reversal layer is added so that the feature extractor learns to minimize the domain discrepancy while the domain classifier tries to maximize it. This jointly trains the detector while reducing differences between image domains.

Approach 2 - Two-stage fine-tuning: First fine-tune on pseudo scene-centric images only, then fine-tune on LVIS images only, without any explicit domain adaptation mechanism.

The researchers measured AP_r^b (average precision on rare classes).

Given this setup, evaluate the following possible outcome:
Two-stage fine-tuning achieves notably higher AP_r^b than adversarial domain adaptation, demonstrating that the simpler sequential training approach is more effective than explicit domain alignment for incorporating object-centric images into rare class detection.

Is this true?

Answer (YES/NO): YES